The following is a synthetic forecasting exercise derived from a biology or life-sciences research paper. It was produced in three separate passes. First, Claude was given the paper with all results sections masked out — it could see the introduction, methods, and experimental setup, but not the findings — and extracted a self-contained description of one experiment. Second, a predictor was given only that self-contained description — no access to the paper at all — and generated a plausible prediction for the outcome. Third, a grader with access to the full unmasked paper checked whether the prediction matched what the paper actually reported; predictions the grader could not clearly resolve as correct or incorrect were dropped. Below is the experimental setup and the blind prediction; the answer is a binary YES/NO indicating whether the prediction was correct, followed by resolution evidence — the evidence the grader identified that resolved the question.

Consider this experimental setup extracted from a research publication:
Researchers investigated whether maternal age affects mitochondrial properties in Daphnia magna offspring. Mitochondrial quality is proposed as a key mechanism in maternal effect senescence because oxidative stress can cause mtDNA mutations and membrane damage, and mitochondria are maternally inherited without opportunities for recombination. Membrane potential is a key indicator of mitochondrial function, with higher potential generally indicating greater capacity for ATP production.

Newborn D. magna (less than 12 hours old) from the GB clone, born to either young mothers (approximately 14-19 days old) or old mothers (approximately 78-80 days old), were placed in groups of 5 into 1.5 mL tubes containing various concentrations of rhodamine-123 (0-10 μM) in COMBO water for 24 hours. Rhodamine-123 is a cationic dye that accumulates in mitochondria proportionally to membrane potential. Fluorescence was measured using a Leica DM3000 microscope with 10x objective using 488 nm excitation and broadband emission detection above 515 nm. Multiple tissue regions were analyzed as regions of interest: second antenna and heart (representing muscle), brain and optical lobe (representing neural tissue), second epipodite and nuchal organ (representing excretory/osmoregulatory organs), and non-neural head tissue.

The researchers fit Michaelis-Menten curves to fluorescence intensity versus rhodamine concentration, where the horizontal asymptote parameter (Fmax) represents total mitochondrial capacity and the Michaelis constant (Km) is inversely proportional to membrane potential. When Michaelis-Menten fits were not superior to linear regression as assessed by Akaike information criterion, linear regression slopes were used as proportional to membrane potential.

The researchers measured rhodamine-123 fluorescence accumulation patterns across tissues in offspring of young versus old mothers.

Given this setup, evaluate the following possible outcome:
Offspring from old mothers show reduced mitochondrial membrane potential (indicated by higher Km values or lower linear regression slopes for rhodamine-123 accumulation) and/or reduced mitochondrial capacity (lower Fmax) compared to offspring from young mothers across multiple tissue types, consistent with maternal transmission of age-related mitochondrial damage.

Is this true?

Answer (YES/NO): NO